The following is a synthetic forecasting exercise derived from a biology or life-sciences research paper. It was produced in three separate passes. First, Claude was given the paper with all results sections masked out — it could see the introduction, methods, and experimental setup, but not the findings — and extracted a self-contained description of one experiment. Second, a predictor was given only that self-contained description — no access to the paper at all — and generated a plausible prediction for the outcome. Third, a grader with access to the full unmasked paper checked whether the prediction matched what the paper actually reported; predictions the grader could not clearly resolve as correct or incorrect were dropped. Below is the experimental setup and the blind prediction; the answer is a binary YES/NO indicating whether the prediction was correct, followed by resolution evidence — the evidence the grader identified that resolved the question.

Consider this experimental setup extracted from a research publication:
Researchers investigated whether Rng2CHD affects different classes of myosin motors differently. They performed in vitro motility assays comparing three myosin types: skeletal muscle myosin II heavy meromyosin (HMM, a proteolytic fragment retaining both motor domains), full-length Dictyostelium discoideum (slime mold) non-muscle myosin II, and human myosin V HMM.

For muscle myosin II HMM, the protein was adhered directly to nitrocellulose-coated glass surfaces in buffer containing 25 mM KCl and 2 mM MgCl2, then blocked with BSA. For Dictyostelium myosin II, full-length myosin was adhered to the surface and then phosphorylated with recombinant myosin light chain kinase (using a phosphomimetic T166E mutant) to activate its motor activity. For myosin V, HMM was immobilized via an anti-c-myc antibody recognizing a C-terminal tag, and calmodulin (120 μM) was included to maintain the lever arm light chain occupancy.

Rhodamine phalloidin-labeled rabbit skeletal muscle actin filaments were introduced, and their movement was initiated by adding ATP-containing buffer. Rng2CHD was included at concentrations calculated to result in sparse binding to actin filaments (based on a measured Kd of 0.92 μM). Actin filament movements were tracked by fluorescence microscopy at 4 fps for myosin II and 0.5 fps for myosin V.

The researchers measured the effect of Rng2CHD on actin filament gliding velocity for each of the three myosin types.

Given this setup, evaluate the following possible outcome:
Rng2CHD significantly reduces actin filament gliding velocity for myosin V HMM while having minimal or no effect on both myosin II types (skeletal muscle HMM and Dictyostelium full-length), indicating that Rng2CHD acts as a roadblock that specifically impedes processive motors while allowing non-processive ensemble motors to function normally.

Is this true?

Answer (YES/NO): NO